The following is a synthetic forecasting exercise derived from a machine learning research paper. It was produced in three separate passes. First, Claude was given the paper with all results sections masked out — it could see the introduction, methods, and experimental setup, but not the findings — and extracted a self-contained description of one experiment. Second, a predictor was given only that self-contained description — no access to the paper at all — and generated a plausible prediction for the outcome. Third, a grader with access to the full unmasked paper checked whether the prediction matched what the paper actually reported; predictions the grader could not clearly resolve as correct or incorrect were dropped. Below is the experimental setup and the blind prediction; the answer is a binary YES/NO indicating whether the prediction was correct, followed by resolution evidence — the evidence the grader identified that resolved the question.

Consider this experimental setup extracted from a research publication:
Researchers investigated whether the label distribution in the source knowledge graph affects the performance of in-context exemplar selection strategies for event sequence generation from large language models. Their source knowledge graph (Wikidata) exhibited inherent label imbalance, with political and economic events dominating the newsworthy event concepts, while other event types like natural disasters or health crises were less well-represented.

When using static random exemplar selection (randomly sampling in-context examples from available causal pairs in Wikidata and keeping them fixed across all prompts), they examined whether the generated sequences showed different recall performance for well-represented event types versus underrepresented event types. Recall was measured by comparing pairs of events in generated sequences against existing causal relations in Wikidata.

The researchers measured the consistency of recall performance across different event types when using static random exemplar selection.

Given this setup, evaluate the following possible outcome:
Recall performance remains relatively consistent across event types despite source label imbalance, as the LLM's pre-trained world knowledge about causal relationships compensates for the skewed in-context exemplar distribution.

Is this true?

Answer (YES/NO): NO